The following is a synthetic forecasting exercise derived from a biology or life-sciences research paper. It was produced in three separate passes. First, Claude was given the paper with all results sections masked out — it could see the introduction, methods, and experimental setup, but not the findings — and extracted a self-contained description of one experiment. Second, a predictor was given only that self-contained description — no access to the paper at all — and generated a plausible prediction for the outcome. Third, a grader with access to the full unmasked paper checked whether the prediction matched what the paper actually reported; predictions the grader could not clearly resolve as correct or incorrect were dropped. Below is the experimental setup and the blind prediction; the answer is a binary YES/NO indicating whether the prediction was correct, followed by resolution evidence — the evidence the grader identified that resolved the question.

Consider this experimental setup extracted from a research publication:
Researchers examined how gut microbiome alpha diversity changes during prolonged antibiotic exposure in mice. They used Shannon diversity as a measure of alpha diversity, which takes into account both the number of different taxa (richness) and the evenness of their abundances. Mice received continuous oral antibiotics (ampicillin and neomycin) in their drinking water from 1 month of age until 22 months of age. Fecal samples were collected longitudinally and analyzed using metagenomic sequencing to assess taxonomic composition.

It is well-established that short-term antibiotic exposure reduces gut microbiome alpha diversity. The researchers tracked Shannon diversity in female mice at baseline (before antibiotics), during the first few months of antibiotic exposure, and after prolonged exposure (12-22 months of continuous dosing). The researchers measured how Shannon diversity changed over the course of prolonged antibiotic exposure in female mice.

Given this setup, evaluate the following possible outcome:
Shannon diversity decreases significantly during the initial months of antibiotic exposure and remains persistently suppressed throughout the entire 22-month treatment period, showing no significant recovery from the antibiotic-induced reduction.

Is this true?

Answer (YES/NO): NO